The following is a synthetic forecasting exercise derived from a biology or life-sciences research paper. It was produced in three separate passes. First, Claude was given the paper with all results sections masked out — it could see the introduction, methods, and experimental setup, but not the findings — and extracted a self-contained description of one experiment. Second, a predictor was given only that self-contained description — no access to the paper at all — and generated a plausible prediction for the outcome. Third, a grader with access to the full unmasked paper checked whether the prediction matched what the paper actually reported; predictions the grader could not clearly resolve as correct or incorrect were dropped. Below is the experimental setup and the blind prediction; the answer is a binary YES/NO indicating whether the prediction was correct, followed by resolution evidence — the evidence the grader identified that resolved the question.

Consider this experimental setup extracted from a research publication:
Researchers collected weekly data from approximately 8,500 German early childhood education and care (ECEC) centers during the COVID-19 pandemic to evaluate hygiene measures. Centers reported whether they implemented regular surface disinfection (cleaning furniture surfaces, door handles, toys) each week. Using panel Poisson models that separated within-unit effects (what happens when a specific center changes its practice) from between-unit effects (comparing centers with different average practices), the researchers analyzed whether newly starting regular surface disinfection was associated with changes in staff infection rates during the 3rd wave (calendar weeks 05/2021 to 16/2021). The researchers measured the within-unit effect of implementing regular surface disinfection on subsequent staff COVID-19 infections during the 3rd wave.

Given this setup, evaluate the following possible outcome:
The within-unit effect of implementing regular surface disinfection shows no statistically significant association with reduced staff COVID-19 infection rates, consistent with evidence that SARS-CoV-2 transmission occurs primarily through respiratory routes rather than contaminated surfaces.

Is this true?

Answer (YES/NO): YES